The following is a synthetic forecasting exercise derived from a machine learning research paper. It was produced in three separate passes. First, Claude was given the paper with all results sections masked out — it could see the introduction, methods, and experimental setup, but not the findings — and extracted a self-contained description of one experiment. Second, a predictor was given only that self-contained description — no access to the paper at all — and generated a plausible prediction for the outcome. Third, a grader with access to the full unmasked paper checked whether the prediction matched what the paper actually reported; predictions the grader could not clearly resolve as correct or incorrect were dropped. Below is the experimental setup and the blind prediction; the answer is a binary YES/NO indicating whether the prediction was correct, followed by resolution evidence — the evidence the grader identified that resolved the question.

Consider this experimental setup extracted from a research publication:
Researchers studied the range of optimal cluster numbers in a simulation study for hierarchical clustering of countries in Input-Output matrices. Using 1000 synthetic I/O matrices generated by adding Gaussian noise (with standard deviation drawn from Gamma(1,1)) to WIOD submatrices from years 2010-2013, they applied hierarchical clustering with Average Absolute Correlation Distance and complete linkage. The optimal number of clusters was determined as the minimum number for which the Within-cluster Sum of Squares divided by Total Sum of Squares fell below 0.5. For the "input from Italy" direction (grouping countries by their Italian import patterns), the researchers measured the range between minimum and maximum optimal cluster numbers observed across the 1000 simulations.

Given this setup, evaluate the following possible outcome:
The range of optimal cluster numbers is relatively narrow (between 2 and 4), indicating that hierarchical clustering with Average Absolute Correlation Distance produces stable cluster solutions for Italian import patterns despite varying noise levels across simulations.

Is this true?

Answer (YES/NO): NO